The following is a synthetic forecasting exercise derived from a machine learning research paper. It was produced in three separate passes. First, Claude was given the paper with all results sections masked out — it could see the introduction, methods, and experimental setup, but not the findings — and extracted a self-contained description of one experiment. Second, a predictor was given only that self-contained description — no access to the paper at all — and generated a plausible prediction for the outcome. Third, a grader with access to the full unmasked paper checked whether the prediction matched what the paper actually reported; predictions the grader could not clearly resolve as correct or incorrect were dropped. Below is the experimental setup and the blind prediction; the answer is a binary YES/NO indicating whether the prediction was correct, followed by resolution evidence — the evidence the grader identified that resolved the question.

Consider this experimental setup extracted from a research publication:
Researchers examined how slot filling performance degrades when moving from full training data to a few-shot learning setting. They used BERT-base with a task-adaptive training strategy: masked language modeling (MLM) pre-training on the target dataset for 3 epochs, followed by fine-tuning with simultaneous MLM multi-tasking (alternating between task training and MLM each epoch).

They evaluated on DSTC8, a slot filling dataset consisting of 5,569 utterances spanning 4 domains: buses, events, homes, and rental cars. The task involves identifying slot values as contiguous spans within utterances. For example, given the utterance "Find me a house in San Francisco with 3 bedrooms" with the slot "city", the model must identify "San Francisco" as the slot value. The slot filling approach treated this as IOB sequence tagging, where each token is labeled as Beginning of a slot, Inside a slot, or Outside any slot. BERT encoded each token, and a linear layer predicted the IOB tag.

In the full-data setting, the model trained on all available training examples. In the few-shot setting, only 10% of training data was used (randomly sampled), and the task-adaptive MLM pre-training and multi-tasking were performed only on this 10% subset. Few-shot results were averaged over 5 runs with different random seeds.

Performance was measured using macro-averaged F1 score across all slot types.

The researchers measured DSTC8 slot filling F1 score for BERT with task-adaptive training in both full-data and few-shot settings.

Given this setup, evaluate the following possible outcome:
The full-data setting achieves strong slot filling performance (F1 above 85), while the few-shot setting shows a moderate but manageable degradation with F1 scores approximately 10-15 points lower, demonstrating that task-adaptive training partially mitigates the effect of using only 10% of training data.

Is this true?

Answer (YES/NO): NO